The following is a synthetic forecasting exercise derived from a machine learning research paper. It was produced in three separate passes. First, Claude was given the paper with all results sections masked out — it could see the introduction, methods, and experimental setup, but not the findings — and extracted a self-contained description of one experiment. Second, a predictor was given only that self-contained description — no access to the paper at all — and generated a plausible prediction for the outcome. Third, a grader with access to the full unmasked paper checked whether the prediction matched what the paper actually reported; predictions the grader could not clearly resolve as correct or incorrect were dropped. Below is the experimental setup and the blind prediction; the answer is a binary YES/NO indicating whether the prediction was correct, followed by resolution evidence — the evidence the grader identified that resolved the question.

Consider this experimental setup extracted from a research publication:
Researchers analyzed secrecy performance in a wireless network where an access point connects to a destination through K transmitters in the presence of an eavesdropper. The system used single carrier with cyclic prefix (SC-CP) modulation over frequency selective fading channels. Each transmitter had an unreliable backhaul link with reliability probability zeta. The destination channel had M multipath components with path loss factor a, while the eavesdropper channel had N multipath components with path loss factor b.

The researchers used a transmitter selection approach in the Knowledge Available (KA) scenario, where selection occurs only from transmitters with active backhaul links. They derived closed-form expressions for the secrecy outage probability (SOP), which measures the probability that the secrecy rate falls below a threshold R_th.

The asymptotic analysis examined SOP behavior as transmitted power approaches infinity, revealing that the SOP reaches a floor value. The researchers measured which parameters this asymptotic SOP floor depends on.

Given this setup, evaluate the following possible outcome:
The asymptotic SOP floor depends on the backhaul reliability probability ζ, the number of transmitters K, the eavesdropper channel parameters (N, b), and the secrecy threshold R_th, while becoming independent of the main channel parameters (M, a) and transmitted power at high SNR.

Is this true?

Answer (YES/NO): NO